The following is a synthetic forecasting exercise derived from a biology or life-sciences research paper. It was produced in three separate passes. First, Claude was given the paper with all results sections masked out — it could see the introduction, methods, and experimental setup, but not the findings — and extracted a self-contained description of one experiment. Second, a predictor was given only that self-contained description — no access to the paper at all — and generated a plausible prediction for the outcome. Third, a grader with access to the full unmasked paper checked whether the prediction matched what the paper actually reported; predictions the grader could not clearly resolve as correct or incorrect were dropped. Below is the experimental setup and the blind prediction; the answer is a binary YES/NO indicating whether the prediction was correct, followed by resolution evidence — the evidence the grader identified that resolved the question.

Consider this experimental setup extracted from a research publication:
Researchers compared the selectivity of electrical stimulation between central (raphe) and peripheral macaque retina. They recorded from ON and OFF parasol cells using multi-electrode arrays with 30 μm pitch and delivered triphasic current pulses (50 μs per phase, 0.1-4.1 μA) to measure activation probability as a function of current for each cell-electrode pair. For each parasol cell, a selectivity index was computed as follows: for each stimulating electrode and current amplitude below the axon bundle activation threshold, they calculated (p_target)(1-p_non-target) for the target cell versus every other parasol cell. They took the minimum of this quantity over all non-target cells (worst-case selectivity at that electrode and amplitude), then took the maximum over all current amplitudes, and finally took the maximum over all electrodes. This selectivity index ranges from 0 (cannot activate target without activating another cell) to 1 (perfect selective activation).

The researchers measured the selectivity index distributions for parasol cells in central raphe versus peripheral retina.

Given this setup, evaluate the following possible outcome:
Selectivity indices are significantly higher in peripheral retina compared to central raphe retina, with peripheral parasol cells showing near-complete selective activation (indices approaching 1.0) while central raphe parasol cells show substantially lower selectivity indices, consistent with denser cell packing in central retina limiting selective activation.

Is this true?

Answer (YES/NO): YES